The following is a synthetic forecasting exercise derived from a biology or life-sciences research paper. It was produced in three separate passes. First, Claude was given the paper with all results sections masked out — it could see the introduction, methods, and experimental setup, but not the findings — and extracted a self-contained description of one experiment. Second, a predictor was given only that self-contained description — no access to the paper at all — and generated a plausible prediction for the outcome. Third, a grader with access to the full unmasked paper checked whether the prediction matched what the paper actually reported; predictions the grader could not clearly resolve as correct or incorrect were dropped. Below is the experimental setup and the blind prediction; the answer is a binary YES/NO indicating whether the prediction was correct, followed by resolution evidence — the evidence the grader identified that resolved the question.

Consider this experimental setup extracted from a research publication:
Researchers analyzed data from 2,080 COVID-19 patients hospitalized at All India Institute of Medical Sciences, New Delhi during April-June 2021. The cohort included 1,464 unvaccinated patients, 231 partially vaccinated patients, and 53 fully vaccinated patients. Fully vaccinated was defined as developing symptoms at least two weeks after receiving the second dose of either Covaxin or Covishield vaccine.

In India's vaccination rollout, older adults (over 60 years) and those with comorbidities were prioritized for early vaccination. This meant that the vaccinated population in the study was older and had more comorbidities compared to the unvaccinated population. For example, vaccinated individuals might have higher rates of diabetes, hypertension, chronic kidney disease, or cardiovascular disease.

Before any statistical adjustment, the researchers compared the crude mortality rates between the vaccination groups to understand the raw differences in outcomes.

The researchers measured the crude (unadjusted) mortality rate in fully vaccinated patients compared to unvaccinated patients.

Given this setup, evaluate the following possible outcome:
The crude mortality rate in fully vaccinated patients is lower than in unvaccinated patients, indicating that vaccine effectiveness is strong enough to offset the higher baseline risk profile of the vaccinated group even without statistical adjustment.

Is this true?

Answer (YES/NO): YES